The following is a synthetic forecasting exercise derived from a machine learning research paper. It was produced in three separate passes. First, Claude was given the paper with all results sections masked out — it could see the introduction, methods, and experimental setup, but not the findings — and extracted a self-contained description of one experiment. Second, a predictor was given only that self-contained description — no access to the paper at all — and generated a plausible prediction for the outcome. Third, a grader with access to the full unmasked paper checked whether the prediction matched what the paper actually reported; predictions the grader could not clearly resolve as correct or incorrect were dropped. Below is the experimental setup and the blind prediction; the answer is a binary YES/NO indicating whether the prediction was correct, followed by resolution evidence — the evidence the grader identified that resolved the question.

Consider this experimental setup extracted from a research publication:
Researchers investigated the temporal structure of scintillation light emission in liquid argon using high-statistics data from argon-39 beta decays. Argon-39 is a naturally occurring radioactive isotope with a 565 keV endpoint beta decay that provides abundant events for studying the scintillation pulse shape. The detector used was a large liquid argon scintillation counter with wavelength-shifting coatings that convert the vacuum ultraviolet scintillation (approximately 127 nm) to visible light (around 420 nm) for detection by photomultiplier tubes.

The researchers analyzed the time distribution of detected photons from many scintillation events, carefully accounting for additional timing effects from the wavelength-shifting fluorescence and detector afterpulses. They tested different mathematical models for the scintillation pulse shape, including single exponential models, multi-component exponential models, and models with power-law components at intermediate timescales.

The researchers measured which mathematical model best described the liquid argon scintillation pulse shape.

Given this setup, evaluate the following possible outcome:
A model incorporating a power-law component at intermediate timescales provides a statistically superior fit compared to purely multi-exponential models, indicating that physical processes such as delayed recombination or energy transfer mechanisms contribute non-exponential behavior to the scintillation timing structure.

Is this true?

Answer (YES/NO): YES